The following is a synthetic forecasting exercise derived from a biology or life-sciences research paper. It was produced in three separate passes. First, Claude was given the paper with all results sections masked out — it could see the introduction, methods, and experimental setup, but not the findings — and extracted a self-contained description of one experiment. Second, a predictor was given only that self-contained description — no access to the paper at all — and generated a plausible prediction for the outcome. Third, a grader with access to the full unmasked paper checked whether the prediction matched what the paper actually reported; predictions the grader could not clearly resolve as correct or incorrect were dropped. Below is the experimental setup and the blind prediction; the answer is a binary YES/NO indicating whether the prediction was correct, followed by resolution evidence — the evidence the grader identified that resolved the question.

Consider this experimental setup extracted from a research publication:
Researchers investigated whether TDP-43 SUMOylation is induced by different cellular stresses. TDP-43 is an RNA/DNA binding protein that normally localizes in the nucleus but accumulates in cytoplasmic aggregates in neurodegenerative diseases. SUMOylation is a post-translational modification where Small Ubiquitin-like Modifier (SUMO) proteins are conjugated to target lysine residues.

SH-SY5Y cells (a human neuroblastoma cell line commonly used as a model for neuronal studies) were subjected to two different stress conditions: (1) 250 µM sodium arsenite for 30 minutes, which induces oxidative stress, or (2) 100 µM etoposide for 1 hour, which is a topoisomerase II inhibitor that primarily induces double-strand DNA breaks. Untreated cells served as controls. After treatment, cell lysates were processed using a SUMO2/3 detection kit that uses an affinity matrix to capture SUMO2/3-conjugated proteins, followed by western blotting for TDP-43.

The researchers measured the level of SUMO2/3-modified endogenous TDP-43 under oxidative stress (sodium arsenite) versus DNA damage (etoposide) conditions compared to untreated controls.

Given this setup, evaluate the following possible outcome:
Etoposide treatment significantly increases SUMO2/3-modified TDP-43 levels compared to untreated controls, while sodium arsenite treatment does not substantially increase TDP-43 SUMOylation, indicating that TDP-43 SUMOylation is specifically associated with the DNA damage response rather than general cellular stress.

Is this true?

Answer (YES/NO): NO